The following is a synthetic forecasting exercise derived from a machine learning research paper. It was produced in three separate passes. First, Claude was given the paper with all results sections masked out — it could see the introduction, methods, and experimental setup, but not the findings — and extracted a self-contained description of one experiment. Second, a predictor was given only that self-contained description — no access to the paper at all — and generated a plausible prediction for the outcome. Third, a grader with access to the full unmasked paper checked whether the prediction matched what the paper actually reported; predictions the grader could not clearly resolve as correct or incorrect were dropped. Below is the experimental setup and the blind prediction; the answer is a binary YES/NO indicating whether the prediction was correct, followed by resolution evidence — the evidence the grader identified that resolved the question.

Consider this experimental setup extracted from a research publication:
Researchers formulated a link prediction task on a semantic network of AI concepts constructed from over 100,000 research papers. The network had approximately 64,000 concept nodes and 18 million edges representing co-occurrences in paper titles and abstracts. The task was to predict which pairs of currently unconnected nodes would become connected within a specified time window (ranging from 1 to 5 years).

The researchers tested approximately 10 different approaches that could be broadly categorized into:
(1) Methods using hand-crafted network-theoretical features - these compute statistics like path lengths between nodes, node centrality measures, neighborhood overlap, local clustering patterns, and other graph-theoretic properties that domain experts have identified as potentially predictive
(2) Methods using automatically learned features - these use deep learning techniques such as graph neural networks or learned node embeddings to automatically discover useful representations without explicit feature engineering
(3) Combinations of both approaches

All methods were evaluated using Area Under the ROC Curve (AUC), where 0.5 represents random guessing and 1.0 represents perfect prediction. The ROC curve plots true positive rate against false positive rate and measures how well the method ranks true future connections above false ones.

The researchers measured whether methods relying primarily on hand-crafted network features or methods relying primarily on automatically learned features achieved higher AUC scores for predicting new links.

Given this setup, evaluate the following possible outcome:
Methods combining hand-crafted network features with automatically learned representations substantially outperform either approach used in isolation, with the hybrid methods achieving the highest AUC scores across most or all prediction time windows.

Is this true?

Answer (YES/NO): NO